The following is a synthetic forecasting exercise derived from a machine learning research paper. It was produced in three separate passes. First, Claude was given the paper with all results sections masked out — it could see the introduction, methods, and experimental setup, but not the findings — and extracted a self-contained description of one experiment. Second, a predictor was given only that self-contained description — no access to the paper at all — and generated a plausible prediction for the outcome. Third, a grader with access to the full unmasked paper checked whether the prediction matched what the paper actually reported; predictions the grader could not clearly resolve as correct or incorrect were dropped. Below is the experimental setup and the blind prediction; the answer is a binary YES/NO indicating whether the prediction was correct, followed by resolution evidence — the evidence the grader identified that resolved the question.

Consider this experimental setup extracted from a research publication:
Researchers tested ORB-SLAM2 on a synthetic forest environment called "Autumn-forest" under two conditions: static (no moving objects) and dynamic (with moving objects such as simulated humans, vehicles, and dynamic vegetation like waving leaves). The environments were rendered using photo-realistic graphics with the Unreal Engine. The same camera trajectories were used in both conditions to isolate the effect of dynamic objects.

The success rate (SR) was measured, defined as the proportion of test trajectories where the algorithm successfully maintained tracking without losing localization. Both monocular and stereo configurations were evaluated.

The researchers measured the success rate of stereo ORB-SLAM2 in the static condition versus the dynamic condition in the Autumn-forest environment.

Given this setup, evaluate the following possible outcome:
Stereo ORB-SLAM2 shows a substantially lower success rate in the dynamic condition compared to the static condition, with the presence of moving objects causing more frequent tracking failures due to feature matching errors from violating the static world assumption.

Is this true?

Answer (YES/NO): NO